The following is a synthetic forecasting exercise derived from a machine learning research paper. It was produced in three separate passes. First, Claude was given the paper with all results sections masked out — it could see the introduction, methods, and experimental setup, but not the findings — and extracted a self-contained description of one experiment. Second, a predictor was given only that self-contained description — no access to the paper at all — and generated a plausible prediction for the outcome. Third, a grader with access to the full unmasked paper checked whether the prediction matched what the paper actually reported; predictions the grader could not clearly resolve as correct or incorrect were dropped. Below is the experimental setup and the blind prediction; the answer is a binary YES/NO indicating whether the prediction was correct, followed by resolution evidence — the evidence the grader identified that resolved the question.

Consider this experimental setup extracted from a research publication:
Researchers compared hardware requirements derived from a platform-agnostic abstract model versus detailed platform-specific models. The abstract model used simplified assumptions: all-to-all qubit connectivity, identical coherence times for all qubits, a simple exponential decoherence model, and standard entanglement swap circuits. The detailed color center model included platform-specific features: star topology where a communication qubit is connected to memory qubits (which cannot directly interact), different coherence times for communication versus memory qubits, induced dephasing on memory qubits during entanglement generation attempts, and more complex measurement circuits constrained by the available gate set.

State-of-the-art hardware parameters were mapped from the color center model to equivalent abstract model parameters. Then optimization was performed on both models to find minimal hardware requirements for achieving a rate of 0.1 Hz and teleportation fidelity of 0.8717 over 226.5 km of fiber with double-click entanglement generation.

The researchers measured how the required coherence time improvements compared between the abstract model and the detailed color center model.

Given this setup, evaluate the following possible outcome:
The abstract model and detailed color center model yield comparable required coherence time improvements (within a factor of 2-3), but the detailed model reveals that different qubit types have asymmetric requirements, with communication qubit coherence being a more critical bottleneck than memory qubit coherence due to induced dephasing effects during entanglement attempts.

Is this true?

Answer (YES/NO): NO